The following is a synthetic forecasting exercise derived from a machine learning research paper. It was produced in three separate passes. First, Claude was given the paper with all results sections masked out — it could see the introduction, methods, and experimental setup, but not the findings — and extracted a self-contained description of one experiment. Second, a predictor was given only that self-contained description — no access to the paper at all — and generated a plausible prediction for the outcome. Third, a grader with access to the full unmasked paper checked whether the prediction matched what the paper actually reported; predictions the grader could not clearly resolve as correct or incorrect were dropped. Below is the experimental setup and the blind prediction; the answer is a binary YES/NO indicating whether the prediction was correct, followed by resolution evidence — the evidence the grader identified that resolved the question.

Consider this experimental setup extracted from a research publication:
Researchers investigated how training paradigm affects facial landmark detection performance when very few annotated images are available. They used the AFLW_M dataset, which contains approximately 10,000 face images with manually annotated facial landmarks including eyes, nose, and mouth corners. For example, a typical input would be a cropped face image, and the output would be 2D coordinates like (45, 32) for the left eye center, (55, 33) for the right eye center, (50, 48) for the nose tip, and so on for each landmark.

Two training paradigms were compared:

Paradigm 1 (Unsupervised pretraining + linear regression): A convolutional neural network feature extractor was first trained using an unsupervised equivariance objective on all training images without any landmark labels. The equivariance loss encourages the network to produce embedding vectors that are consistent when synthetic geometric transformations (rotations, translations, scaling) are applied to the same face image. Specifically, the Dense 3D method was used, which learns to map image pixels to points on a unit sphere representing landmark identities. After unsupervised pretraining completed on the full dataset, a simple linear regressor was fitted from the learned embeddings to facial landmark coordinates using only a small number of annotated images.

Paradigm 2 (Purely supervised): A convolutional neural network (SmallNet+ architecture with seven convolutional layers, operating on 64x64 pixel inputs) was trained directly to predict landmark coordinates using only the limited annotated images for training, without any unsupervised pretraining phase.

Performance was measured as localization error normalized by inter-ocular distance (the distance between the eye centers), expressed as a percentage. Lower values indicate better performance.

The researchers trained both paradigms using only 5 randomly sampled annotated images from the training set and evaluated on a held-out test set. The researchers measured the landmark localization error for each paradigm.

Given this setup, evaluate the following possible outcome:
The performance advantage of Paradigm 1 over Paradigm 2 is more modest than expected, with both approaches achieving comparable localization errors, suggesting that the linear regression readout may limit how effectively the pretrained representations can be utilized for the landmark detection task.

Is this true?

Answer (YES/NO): NO